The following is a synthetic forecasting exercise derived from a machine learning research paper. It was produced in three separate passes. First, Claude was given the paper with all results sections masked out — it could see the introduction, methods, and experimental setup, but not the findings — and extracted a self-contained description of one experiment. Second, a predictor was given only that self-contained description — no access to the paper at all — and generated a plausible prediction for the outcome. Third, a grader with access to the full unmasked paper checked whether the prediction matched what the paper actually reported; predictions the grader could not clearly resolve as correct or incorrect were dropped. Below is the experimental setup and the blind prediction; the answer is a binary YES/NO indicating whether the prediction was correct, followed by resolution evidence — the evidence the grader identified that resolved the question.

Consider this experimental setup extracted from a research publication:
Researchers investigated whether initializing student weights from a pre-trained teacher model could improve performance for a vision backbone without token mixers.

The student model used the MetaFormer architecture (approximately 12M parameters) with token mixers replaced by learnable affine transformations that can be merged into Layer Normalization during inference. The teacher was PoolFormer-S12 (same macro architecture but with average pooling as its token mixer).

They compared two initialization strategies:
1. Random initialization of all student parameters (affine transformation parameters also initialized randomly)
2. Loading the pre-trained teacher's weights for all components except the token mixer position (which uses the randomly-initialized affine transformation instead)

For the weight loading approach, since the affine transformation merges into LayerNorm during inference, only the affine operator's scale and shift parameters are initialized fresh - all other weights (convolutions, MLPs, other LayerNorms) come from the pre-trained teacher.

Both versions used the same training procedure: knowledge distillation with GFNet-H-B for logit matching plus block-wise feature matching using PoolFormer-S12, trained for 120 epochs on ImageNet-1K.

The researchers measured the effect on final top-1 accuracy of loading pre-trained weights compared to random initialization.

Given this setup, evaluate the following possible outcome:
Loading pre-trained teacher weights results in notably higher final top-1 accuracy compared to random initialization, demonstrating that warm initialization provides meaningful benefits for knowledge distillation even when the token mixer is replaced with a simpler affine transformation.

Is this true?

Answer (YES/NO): YES